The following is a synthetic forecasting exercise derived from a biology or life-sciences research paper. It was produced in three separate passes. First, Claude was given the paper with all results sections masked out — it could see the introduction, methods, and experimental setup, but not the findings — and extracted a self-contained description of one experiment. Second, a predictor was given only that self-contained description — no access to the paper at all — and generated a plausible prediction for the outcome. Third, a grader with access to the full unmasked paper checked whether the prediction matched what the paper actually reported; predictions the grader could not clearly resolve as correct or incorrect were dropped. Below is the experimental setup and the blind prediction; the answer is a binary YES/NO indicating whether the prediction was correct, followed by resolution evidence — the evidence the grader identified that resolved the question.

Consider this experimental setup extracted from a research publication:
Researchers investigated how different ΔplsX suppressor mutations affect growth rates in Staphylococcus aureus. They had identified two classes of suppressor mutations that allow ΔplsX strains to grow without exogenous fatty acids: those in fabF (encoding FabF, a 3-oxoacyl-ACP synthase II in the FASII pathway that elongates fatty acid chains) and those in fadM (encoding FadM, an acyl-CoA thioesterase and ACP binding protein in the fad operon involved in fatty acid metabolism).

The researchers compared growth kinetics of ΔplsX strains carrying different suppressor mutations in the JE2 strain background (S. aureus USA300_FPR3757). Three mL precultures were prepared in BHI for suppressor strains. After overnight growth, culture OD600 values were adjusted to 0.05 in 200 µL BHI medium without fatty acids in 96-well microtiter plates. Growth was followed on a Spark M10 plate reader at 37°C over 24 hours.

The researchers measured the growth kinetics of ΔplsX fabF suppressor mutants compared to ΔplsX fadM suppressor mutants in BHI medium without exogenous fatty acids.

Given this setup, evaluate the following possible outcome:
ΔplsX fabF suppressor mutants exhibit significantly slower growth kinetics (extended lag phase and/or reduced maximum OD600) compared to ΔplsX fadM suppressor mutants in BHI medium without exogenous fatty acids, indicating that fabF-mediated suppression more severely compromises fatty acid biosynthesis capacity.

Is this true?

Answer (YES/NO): NO